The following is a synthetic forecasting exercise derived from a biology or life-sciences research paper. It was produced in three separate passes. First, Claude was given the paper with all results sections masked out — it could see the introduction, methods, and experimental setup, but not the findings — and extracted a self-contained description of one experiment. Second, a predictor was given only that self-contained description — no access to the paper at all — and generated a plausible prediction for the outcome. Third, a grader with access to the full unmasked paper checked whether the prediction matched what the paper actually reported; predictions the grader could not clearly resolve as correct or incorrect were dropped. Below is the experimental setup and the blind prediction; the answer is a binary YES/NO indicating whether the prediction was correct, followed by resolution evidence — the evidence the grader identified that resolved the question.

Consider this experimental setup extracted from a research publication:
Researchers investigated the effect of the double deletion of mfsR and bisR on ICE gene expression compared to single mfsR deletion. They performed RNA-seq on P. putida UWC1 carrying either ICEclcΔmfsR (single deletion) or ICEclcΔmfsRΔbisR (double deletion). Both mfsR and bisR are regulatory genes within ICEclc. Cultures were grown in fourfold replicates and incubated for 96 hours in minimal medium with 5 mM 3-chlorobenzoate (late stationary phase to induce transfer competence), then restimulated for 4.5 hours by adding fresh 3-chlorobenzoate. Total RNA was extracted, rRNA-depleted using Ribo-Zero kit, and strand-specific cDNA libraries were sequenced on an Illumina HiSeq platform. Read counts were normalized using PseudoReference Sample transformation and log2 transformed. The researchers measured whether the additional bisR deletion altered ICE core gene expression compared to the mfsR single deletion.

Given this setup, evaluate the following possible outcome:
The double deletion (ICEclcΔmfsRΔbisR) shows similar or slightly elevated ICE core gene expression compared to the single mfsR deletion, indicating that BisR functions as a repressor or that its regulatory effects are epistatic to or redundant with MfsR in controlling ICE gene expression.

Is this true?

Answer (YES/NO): NO